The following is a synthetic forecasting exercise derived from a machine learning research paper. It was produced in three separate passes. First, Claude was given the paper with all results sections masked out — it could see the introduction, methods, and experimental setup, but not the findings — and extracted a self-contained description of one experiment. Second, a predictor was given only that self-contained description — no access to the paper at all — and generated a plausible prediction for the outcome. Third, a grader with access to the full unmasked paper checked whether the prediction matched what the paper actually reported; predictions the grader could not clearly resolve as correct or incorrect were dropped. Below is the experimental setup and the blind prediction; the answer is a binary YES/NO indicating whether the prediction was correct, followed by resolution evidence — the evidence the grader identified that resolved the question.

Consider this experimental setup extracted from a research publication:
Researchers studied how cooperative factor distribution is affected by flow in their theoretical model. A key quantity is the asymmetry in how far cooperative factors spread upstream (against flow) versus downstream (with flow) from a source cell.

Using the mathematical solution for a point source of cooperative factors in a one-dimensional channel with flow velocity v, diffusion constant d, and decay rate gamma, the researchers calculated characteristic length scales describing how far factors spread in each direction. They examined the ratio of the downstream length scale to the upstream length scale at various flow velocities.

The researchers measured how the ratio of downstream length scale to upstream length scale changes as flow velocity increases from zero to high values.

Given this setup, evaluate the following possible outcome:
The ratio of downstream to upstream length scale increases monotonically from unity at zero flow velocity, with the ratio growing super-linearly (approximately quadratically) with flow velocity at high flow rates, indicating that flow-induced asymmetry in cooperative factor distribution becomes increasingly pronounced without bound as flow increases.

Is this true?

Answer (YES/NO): YES